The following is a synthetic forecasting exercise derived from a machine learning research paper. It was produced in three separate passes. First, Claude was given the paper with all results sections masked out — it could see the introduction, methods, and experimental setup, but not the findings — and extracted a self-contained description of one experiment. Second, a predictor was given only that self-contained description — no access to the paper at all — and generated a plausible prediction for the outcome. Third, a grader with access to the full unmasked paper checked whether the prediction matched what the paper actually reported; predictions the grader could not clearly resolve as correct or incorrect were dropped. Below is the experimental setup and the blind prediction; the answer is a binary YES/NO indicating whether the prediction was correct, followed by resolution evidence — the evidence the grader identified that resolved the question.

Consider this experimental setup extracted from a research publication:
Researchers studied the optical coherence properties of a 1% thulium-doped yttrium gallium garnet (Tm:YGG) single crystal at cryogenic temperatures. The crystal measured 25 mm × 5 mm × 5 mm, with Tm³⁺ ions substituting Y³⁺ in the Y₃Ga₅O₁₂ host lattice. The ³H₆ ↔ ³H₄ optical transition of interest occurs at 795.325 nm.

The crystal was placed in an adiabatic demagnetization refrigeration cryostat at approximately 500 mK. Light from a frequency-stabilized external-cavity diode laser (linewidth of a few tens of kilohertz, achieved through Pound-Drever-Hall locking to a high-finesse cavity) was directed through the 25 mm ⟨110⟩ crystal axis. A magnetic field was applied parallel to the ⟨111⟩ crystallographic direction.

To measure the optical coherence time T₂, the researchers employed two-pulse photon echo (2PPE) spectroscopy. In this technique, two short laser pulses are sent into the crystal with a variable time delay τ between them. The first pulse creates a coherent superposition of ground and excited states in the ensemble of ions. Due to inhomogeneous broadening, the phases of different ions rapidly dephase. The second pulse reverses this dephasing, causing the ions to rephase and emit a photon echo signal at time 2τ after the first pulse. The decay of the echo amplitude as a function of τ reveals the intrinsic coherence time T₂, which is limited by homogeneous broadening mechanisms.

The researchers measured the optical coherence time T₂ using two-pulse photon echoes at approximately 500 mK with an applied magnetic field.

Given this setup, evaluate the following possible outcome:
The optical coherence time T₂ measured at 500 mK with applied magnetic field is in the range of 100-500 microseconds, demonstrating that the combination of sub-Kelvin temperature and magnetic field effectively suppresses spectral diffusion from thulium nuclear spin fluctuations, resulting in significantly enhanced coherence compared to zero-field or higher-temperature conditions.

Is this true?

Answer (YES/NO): NO